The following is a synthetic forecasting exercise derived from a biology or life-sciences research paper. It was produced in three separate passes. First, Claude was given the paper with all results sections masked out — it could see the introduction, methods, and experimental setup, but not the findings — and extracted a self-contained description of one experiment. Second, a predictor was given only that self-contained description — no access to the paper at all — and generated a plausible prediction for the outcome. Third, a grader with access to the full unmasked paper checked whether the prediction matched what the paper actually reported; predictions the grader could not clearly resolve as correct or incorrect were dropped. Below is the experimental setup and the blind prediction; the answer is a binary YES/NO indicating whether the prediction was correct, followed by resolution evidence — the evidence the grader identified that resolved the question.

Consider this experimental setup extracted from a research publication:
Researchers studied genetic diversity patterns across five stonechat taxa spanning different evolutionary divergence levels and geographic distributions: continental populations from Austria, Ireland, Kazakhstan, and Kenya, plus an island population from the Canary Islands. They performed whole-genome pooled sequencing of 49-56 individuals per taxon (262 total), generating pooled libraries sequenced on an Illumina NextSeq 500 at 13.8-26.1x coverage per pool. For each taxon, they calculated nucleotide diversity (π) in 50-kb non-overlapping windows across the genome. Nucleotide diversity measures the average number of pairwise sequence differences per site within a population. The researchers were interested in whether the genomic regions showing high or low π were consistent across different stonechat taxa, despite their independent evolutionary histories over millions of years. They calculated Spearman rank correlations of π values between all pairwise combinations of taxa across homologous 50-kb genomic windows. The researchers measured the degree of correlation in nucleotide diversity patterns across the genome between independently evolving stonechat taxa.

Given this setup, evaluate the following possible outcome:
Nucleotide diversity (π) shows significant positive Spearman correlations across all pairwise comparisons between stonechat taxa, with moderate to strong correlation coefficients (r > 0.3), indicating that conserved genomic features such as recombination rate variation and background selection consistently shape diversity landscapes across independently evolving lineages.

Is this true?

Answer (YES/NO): NO